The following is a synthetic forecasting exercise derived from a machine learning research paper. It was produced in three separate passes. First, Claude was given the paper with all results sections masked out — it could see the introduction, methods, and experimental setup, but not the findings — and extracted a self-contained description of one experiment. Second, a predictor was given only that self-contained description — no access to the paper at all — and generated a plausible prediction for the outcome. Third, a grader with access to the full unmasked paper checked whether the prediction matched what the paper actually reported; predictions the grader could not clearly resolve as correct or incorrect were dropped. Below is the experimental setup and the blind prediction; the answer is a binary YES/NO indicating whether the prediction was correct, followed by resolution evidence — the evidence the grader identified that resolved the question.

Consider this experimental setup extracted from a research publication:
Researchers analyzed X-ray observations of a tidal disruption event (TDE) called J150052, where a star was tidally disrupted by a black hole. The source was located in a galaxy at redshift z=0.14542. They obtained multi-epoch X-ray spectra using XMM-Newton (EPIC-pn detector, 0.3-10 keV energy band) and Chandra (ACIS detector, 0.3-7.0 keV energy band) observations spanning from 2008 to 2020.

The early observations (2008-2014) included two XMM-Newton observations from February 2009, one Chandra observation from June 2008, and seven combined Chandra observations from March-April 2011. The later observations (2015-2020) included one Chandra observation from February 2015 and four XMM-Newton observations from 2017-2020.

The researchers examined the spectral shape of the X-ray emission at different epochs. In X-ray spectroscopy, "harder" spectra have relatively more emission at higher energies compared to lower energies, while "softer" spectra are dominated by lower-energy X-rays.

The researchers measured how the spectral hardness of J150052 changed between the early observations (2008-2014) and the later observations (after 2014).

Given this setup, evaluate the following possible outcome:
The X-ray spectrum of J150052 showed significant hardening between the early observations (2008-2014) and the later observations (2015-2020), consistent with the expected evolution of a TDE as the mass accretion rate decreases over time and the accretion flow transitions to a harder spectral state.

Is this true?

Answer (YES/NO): NO